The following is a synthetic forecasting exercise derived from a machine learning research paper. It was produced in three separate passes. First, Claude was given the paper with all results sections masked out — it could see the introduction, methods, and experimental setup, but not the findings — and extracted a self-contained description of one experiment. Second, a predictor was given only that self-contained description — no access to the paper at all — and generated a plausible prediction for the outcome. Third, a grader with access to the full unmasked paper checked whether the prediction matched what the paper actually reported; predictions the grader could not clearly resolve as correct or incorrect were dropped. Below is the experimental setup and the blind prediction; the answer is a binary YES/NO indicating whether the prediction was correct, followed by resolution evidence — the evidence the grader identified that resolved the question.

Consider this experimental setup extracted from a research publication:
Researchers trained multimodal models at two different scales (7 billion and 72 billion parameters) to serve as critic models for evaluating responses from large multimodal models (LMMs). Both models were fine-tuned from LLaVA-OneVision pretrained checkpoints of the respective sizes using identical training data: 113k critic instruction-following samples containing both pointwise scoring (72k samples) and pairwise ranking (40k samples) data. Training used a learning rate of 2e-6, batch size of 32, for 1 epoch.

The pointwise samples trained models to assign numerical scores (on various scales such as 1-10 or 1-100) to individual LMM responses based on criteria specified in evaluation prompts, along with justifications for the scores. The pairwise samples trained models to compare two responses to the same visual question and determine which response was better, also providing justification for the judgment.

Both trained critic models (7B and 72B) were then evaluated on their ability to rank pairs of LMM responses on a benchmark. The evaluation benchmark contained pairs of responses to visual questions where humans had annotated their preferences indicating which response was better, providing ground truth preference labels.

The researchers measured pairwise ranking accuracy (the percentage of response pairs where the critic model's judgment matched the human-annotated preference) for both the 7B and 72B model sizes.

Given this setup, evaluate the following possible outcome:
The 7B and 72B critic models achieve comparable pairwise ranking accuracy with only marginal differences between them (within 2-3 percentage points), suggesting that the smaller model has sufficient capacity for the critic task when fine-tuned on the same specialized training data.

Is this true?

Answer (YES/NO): YES